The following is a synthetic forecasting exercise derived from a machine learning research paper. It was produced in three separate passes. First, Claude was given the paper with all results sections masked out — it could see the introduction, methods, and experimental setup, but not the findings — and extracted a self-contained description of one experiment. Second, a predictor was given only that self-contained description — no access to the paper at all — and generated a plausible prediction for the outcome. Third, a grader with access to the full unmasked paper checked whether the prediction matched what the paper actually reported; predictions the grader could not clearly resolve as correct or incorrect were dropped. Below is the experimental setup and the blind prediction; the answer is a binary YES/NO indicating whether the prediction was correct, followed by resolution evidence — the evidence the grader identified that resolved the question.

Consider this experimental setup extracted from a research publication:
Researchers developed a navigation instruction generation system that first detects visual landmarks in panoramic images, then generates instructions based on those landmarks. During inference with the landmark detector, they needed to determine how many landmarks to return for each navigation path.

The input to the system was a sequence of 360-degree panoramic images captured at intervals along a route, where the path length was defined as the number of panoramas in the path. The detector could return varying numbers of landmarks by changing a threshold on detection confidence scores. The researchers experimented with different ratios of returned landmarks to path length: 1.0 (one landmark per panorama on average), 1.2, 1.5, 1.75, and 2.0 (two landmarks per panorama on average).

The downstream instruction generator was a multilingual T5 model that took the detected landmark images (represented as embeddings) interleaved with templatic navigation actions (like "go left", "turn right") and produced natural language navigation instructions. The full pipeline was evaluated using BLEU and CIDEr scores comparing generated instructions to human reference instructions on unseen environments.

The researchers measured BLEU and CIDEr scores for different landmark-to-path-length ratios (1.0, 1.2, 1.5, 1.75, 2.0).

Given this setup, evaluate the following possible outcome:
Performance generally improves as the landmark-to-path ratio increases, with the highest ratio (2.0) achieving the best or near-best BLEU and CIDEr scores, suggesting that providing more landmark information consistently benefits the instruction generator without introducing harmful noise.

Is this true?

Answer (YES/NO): NO